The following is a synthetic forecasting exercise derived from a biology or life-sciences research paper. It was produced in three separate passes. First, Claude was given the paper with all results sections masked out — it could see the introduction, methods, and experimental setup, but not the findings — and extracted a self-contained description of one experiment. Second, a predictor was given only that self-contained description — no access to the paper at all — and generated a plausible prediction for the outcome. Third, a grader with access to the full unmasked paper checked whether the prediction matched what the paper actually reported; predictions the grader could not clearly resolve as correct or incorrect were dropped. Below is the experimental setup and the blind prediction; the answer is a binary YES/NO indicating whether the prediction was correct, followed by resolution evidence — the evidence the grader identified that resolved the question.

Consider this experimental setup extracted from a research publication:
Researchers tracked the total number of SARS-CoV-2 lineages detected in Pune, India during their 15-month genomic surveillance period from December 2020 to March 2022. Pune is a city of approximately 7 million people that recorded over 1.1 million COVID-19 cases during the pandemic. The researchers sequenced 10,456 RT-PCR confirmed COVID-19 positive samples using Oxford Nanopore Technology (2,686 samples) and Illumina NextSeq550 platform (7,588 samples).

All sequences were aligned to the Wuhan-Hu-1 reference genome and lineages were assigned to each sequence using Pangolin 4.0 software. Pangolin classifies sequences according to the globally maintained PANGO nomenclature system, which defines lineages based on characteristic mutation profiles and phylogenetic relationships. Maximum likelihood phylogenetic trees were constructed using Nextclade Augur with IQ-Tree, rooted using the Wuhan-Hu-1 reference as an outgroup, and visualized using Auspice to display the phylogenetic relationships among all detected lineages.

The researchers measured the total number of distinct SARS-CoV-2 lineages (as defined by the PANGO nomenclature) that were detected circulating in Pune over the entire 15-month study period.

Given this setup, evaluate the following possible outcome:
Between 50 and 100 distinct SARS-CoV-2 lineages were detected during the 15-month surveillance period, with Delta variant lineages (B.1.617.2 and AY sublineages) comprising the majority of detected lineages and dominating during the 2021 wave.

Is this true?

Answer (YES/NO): NO